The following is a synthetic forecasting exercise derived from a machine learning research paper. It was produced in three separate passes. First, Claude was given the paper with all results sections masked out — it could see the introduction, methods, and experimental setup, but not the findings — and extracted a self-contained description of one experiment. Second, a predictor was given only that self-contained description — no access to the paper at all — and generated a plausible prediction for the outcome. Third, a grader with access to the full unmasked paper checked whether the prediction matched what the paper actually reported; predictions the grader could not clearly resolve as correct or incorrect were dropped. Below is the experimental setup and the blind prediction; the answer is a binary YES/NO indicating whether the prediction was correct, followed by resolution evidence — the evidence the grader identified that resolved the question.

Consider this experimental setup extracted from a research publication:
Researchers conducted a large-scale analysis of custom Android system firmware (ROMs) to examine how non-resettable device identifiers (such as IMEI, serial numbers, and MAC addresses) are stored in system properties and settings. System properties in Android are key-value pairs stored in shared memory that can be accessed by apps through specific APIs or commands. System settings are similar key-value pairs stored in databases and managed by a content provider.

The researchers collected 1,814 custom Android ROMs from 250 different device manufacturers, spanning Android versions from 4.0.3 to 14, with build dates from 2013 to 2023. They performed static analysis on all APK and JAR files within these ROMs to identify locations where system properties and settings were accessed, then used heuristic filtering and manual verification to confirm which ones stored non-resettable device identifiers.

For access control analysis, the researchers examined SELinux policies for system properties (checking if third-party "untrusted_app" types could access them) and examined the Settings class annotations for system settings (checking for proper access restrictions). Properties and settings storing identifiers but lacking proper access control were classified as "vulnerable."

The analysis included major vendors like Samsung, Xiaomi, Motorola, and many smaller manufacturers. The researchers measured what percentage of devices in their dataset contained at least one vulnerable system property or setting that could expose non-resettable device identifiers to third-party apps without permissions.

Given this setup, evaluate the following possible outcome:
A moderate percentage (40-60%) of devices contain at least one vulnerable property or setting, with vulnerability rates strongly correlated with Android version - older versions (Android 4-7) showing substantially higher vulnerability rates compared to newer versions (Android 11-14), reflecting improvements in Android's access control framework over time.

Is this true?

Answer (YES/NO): NO